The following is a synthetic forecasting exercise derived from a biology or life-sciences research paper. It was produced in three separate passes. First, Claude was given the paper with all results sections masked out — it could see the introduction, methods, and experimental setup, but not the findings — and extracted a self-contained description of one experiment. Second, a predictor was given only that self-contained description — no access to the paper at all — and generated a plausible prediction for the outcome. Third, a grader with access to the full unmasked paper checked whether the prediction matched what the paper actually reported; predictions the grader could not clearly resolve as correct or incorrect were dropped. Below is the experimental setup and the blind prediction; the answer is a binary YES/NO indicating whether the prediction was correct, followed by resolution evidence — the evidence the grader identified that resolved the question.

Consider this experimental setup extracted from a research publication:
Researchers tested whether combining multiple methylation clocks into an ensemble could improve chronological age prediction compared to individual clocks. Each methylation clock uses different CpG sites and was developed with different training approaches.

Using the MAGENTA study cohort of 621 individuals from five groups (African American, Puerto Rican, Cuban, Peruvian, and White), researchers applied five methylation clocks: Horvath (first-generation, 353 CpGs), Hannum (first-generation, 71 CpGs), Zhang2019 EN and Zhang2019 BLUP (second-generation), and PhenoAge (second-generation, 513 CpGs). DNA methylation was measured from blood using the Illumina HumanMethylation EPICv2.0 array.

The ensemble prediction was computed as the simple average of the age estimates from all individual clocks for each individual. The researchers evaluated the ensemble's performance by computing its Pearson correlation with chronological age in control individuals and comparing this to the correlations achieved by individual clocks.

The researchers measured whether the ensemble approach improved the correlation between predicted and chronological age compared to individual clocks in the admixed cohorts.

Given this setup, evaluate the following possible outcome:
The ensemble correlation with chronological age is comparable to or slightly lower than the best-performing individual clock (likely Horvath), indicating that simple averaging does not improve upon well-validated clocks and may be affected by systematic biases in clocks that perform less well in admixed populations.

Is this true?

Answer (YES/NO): NO